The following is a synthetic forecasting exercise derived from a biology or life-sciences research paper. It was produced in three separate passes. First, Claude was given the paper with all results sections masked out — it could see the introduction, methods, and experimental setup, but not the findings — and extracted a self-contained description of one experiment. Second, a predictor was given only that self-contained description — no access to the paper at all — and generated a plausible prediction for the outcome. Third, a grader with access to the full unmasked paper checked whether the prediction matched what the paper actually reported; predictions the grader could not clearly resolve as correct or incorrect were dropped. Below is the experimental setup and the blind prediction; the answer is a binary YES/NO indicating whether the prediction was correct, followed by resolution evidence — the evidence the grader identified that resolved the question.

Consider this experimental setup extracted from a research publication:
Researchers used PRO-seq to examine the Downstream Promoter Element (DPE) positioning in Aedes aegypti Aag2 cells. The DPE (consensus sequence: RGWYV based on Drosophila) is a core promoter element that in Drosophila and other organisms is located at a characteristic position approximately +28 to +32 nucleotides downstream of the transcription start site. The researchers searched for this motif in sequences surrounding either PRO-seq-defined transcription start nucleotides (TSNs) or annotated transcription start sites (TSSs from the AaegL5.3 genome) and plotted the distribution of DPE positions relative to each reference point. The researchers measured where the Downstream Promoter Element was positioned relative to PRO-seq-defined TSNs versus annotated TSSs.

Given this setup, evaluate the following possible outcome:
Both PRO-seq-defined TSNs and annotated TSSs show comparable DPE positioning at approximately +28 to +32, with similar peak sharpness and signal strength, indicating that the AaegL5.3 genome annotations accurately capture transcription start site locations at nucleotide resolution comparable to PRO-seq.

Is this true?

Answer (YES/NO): NO